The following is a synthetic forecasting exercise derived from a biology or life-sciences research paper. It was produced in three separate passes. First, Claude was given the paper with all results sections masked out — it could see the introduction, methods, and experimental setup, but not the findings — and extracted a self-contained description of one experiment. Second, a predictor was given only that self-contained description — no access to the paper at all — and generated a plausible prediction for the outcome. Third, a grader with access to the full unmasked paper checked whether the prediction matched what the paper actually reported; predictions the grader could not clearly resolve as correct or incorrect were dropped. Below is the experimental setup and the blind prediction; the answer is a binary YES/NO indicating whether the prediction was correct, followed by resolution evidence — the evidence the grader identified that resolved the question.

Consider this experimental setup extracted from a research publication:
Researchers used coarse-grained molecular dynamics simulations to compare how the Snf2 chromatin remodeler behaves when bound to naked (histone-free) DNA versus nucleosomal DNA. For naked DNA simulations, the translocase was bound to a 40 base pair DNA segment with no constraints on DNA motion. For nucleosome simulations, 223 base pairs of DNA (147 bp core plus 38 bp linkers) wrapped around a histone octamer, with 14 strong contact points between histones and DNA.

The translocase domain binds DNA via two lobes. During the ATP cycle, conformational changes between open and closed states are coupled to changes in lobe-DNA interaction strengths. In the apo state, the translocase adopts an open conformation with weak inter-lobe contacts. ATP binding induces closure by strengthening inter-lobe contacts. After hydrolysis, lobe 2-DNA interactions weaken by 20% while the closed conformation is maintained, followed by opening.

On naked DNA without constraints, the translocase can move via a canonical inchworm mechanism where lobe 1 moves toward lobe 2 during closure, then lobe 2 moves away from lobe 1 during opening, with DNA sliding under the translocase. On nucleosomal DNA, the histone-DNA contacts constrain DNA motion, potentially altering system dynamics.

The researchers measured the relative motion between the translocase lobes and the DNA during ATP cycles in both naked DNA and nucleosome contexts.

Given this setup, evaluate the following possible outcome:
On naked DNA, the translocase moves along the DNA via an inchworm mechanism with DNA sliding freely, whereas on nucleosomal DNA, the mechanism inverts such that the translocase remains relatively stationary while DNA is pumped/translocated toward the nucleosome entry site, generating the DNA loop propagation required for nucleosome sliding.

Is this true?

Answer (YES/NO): NO